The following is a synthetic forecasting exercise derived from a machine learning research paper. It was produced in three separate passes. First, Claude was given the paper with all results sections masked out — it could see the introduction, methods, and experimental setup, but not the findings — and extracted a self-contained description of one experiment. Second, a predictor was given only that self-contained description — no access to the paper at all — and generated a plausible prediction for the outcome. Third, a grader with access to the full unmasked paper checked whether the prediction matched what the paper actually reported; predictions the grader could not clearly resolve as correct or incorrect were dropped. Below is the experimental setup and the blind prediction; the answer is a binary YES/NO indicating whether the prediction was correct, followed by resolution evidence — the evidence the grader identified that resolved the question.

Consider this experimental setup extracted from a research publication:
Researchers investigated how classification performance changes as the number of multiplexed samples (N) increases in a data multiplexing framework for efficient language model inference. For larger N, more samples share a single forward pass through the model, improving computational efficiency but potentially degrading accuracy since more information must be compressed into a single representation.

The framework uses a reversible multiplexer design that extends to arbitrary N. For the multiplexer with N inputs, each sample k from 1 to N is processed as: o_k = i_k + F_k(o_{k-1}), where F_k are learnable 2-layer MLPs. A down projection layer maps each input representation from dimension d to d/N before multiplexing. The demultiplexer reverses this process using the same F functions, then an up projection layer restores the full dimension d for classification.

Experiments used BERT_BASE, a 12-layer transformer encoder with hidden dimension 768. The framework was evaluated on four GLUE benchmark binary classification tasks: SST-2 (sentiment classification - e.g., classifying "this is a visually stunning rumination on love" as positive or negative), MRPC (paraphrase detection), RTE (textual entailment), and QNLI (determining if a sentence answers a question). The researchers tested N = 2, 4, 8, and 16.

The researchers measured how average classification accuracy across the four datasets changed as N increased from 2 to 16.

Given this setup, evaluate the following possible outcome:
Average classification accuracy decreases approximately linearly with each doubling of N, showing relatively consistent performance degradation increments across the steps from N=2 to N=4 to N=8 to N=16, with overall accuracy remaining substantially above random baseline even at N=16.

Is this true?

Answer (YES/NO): NO